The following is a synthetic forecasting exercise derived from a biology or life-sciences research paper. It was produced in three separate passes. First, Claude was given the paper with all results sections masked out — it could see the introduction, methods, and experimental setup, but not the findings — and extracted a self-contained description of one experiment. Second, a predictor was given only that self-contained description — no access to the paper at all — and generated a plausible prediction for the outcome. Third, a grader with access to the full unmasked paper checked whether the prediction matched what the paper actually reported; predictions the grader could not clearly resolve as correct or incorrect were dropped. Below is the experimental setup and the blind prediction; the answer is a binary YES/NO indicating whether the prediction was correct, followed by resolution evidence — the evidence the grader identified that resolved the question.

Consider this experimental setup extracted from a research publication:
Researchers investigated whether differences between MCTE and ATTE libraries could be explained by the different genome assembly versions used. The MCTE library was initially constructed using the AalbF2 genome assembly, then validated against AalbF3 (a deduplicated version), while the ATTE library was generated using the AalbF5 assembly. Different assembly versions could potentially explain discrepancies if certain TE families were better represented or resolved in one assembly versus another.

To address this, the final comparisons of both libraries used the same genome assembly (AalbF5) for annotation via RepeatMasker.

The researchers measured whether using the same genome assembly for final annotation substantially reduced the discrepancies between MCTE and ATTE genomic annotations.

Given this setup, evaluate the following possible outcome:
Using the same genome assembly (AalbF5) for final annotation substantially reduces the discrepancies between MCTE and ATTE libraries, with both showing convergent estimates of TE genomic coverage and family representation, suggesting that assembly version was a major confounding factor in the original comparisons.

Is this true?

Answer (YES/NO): NO